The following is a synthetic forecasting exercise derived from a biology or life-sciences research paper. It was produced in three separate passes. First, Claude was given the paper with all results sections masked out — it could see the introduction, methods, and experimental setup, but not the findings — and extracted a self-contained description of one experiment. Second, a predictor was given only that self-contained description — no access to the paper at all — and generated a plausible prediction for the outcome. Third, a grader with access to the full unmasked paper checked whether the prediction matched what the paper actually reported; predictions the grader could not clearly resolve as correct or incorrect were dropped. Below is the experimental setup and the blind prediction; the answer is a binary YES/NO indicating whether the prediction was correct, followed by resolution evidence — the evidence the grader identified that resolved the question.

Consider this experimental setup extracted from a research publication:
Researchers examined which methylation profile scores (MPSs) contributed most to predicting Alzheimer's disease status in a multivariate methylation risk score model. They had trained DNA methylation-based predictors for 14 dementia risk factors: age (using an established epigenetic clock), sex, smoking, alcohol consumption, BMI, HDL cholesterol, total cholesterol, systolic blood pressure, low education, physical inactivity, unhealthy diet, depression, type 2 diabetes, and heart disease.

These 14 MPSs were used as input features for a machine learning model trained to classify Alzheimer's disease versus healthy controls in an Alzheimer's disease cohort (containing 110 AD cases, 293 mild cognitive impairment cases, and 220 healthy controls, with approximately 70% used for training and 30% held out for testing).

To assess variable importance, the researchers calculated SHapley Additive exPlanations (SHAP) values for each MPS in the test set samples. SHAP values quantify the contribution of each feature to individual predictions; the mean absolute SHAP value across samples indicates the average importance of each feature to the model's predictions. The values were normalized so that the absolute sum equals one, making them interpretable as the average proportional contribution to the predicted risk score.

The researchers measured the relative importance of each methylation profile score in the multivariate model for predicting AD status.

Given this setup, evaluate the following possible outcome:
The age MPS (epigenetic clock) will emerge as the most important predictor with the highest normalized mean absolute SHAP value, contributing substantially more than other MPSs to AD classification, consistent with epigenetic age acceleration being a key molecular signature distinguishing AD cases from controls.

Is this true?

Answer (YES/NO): NO